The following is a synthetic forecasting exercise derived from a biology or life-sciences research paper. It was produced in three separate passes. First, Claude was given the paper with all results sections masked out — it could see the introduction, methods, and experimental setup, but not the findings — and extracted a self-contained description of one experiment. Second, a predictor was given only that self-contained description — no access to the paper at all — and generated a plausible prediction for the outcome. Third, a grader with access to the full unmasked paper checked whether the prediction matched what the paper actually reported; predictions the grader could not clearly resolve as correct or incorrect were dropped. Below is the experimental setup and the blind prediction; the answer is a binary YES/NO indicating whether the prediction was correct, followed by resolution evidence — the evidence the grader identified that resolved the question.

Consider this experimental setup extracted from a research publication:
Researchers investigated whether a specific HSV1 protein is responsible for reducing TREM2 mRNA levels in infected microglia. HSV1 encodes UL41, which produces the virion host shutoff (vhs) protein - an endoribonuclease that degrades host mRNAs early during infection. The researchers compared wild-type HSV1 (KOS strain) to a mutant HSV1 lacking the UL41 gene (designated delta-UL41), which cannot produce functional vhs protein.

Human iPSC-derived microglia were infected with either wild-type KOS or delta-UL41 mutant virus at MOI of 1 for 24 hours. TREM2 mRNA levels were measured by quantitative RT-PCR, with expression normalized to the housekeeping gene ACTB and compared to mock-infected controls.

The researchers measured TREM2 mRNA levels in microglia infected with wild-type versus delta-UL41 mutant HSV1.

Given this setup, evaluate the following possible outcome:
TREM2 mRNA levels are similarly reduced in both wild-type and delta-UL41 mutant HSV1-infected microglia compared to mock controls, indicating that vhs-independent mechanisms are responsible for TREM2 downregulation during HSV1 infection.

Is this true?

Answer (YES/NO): NO